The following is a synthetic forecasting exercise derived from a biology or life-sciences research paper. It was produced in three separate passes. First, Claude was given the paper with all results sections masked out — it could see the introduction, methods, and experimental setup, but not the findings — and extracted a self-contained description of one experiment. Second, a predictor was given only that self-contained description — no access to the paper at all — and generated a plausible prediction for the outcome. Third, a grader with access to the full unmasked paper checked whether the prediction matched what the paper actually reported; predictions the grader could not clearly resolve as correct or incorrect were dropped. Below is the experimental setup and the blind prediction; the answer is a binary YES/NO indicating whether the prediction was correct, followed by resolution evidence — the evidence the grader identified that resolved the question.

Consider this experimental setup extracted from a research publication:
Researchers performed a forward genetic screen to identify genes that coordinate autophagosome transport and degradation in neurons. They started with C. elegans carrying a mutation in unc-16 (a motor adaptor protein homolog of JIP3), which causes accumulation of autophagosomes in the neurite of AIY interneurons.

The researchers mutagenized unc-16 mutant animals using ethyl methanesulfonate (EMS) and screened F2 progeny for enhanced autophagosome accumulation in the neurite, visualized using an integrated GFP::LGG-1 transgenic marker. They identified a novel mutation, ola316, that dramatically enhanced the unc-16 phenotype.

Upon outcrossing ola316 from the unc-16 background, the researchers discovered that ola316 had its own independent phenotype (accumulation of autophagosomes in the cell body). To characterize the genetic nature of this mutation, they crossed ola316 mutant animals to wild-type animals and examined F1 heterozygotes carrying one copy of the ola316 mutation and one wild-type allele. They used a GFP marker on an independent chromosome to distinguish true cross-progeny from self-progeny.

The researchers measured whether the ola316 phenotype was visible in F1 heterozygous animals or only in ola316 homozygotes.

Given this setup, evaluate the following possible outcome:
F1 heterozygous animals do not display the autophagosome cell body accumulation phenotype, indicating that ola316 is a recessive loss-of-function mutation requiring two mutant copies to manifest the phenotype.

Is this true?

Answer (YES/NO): NO